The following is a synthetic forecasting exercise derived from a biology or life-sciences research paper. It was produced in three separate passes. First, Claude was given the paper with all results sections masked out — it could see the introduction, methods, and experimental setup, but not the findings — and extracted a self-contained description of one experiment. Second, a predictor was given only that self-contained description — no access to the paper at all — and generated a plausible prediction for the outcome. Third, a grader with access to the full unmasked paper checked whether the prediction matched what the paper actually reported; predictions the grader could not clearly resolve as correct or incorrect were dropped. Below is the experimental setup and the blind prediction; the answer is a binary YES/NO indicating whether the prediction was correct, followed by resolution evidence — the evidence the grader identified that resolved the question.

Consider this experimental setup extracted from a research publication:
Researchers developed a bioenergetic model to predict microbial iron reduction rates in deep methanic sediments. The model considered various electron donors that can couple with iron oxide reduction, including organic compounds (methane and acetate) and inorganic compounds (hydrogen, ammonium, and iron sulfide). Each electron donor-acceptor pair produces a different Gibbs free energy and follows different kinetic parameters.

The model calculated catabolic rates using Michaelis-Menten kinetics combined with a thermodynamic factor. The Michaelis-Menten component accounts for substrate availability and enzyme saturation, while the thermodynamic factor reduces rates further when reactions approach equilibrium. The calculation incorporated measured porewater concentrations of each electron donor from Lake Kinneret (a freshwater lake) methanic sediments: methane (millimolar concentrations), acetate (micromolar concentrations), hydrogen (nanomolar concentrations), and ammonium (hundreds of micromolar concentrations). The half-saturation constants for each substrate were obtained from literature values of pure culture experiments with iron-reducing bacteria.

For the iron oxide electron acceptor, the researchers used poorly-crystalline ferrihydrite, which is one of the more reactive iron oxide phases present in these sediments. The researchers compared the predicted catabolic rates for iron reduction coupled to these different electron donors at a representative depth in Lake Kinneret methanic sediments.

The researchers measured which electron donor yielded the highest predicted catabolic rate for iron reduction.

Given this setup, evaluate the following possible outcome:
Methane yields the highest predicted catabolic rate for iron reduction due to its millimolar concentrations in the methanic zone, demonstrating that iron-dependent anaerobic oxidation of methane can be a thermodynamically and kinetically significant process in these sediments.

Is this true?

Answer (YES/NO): NO